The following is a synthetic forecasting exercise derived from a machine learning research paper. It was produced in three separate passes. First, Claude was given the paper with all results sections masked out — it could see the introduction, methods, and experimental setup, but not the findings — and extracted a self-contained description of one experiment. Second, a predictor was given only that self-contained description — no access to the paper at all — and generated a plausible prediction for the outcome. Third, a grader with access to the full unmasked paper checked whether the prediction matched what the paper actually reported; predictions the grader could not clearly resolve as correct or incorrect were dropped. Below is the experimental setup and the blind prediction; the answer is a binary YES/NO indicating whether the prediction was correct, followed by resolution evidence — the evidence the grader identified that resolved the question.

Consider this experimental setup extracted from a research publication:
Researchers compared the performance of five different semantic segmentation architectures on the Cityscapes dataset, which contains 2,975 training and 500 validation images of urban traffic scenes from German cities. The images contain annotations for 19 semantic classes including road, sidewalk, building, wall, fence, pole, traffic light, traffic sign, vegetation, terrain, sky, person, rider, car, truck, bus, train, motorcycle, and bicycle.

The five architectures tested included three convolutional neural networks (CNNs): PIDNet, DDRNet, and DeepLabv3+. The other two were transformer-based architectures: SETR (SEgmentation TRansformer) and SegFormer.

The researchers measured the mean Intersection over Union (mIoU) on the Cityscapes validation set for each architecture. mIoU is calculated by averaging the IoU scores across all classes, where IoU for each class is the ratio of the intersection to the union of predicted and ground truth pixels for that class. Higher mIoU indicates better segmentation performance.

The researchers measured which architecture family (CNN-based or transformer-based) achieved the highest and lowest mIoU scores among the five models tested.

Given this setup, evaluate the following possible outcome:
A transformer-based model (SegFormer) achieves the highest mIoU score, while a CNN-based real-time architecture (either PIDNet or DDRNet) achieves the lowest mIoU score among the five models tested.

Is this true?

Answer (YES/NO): NO